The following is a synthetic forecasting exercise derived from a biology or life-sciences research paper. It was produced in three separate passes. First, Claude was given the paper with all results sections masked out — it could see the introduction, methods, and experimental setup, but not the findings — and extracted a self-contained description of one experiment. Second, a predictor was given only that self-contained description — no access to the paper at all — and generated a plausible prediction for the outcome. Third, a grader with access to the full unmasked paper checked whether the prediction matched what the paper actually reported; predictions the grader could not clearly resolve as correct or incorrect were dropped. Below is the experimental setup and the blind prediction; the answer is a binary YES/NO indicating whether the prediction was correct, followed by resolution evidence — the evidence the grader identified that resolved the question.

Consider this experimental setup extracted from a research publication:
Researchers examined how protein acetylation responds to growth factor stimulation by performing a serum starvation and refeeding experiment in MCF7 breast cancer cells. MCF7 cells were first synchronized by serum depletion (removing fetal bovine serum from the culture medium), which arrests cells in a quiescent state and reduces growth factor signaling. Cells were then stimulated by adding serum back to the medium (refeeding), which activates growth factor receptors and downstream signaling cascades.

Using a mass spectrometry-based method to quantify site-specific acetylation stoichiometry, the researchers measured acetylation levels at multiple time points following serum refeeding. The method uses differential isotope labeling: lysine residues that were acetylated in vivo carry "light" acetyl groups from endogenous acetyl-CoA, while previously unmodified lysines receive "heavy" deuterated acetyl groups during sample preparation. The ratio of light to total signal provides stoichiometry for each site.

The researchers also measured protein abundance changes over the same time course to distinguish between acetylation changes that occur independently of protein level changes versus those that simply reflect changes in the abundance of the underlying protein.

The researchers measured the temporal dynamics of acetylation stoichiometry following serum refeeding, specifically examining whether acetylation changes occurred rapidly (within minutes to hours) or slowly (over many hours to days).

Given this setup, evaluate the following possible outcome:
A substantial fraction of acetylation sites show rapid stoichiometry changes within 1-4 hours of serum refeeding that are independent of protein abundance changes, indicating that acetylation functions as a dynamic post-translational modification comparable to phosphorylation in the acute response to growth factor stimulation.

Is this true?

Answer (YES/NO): YES